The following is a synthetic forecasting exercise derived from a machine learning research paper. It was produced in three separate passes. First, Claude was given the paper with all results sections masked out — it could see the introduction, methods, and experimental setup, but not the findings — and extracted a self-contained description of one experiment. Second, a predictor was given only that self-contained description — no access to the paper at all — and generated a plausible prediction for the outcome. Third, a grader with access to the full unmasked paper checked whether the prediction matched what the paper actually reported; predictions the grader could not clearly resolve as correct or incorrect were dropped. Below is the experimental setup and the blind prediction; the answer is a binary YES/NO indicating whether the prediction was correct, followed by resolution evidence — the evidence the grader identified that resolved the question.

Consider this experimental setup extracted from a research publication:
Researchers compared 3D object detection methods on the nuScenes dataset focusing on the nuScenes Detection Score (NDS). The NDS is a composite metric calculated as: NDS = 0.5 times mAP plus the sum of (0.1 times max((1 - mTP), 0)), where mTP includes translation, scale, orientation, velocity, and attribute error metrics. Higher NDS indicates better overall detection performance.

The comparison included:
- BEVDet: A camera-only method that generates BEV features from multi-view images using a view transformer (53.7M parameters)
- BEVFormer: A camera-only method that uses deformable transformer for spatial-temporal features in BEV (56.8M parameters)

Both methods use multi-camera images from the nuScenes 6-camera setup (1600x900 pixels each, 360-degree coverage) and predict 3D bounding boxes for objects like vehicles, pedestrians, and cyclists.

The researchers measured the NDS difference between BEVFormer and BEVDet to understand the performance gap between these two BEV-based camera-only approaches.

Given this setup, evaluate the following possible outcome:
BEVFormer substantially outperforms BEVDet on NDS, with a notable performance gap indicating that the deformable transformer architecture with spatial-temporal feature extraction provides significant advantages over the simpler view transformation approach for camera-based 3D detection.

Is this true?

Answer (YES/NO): YES